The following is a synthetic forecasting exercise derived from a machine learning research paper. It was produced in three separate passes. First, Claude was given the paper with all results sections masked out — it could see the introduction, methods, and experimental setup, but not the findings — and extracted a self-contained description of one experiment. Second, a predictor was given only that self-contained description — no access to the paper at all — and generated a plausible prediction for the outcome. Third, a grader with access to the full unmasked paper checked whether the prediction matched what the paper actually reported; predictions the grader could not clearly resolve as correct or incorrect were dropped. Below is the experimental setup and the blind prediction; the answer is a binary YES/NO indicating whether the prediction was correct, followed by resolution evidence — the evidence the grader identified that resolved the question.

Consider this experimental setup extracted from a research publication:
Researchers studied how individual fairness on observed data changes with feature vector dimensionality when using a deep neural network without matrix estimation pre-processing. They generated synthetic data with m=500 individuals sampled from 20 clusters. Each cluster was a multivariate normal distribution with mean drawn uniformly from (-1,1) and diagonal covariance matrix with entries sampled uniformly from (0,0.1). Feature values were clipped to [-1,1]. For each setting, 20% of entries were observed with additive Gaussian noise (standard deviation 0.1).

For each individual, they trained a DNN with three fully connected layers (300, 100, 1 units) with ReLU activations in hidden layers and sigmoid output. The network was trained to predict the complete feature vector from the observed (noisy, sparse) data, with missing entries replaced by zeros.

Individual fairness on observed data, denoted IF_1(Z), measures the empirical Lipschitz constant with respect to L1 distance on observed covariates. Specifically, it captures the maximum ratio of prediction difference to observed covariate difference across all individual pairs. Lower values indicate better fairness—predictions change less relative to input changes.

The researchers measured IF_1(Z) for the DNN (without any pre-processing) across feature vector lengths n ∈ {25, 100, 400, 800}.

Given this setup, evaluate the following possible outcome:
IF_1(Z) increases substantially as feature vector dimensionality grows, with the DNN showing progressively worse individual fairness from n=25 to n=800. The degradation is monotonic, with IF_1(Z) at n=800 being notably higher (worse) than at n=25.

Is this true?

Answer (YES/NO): NO